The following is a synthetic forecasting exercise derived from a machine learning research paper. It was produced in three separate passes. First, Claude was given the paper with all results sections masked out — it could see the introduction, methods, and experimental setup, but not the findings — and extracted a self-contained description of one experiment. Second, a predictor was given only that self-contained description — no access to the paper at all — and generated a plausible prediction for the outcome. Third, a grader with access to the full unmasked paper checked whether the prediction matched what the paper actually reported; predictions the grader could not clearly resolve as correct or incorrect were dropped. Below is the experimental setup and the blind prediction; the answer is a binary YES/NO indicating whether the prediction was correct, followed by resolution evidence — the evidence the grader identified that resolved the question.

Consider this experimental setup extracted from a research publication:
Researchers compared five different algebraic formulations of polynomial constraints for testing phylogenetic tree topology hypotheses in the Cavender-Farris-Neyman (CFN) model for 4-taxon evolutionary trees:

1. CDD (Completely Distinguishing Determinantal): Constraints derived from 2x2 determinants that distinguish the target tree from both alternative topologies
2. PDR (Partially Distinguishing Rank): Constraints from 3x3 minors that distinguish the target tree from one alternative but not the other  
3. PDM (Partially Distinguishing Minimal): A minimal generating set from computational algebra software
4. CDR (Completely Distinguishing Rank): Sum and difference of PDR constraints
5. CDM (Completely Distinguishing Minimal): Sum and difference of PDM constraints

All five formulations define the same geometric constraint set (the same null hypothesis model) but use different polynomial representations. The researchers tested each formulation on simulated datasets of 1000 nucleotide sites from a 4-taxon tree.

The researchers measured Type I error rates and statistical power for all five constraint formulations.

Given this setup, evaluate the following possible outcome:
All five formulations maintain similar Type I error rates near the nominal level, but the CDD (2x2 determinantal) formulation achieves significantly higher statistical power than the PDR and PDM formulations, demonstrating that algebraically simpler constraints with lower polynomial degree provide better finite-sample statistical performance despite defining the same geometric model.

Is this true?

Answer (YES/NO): NO